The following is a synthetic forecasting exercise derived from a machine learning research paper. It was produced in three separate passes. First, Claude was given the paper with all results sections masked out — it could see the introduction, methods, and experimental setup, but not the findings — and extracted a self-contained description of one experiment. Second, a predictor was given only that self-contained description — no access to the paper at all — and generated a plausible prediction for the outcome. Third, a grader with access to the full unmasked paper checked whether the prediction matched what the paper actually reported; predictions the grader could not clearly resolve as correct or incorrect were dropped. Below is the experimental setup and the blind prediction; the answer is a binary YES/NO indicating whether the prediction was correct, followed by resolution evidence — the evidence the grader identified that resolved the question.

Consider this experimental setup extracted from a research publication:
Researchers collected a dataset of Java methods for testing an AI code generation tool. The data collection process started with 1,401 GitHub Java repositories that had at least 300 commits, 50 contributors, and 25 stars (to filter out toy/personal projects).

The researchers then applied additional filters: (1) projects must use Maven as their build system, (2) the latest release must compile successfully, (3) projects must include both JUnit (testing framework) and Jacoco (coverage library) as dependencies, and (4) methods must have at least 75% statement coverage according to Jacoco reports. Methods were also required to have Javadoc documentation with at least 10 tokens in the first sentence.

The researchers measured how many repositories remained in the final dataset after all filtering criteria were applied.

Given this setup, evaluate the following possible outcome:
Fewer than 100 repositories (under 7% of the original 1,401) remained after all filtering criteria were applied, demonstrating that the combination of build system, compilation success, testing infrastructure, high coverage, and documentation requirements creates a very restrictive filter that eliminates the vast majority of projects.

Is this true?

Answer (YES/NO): YES